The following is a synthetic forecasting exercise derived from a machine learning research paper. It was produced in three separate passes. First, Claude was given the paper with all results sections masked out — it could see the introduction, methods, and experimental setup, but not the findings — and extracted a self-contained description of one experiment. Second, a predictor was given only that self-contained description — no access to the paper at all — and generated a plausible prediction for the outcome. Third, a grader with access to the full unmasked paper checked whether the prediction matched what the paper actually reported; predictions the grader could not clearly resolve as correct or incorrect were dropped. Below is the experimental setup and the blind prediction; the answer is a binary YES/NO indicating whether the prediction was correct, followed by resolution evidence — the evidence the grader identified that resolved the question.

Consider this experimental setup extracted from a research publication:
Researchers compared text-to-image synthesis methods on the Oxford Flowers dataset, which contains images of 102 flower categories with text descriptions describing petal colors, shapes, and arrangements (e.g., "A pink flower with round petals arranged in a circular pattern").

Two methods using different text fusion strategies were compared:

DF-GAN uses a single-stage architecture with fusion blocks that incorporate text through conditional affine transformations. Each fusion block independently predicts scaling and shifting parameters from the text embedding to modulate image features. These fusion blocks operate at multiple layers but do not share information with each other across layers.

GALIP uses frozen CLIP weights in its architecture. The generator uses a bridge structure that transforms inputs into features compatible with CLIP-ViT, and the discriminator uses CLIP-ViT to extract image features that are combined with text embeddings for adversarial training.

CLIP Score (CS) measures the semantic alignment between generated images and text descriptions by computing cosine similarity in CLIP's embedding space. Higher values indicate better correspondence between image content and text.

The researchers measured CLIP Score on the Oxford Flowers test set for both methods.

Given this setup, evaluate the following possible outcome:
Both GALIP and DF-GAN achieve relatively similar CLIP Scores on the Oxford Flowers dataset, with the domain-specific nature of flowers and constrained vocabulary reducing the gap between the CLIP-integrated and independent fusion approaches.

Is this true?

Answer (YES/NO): NO